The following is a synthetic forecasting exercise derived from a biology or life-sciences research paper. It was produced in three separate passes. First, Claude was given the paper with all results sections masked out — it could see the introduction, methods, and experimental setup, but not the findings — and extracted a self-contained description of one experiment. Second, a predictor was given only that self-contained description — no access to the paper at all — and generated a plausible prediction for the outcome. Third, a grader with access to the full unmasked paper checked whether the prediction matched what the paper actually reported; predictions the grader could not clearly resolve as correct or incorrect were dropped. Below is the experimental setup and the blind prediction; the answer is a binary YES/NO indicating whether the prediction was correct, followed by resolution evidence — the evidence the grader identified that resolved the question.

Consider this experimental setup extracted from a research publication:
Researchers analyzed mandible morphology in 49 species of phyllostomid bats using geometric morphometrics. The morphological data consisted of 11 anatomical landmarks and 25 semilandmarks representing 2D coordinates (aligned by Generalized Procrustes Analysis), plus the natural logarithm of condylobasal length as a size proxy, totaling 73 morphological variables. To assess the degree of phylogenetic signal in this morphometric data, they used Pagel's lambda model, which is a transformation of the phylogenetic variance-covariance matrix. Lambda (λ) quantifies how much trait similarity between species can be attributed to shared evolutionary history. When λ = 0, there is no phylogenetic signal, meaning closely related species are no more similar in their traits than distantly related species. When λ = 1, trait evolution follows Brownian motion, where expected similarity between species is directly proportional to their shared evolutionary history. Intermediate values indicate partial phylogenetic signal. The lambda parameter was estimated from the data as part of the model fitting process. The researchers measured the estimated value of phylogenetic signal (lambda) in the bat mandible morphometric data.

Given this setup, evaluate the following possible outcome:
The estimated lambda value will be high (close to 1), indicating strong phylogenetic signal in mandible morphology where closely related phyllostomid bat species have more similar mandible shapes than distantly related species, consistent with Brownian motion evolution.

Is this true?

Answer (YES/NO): NO